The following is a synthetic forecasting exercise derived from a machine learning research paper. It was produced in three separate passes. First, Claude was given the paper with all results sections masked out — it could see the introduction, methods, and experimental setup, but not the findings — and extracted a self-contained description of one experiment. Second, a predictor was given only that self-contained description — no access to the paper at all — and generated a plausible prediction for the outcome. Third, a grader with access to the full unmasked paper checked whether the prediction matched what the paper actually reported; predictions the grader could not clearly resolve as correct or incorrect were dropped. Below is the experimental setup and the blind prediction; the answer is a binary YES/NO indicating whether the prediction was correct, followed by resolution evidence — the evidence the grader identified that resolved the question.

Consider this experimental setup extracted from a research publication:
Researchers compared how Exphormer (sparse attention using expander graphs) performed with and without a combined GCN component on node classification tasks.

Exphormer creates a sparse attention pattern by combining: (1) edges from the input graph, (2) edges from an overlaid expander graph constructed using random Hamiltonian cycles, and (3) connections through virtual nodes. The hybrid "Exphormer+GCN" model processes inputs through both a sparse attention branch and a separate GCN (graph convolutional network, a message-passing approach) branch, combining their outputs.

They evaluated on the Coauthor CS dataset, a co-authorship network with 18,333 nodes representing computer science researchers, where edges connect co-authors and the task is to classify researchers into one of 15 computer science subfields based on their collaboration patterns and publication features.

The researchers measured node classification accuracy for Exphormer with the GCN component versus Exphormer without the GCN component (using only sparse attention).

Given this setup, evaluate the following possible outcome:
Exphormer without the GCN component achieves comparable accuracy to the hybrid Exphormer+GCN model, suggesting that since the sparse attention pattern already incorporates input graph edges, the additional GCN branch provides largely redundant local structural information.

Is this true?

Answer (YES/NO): NO